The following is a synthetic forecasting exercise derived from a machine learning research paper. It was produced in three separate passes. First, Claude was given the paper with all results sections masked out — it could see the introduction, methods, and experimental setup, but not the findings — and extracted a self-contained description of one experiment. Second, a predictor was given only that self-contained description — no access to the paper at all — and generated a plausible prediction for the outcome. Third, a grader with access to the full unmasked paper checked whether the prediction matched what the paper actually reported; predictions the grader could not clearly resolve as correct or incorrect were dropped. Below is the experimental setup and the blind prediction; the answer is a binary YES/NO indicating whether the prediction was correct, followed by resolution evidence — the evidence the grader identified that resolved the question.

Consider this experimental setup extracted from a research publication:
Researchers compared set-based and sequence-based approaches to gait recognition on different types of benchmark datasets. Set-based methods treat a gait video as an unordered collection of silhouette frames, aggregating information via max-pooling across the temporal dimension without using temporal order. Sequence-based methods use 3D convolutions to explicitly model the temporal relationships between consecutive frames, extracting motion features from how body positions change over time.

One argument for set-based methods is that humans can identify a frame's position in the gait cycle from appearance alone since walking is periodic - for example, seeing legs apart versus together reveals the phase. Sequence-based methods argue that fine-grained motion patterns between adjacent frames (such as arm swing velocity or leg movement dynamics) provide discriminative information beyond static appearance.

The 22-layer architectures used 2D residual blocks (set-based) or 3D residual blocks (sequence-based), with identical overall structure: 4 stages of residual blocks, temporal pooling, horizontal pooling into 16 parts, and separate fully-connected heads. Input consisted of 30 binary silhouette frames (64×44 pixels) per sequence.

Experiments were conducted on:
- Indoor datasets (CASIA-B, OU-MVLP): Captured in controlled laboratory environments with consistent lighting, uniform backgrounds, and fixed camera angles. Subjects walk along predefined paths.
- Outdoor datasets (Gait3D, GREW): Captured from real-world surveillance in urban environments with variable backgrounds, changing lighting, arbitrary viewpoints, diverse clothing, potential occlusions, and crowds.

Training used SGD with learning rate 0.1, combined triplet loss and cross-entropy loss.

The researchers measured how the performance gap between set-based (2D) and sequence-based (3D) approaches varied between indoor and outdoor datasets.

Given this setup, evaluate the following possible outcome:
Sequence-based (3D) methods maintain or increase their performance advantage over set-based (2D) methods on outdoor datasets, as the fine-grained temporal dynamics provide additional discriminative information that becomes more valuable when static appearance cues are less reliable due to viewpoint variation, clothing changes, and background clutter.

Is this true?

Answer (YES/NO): YES